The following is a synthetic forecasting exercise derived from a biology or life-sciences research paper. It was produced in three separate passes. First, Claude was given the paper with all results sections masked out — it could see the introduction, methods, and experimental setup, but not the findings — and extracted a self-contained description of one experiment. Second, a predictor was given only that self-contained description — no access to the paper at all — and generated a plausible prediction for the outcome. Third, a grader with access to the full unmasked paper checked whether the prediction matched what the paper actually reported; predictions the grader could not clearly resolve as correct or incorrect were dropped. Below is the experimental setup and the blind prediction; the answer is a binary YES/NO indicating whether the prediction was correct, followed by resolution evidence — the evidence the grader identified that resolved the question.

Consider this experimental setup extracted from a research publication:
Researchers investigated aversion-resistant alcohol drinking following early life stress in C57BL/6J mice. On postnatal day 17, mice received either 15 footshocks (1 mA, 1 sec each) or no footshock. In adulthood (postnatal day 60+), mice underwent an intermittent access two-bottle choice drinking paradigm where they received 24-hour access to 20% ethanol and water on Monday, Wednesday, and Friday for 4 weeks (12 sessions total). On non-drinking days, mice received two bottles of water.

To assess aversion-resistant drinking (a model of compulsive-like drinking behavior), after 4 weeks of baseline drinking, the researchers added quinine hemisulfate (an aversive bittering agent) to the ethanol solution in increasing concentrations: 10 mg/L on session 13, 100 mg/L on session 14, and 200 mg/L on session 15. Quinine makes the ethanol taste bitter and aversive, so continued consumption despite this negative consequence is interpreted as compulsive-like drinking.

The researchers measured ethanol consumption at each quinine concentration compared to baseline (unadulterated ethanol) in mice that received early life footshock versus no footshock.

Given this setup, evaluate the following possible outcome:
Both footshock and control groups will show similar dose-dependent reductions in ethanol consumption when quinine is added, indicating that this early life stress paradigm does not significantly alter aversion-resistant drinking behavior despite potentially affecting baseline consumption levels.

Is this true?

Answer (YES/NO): YES